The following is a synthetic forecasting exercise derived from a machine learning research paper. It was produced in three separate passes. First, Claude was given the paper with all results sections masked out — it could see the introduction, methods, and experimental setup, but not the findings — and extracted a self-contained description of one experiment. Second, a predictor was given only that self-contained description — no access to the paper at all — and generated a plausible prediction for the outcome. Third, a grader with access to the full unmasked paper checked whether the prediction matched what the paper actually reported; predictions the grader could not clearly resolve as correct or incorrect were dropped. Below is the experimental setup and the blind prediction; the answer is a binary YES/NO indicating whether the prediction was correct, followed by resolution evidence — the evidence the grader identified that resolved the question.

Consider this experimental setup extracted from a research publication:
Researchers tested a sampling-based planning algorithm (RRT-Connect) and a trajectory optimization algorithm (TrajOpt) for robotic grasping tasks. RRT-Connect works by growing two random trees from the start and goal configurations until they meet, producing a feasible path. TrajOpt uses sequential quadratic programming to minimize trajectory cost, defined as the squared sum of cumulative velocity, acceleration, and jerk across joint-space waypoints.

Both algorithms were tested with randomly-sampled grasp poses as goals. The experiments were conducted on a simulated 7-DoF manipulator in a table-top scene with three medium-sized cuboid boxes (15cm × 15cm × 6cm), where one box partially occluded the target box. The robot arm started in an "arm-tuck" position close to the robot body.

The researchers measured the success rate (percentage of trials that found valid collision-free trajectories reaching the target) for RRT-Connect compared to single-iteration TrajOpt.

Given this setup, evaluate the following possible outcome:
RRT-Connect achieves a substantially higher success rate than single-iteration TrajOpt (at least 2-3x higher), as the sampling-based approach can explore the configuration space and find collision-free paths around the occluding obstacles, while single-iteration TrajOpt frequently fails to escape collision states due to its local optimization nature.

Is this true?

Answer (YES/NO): NO